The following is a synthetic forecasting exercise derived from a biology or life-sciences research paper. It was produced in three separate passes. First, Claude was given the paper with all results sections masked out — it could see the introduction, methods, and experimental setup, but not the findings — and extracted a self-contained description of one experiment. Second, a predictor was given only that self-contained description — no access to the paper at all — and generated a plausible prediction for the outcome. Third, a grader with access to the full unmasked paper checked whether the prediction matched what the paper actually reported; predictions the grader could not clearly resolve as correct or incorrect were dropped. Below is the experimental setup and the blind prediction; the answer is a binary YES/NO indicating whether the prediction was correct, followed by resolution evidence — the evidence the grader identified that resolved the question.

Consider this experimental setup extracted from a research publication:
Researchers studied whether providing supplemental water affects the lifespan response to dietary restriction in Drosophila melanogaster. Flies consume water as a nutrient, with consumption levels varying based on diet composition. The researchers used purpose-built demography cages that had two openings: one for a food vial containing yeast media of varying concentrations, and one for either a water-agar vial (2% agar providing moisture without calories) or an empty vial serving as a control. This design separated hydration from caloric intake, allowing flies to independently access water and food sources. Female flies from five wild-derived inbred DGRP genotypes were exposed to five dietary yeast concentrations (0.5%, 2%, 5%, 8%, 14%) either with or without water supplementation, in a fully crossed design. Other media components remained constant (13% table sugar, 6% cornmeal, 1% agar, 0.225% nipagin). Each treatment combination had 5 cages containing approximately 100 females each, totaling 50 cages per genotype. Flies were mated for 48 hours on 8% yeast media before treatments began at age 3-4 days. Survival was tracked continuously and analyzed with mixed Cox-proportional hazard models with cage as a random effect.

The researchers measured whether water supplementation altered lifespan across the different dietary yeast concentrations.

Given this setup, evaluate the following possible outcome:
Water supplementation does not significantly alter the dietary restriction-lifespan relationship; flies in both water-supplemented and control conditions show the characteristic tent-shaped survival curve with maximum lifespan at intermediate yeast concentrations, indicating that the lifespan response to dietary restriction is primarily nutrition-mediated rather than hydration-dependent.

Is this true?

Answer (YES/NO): NO